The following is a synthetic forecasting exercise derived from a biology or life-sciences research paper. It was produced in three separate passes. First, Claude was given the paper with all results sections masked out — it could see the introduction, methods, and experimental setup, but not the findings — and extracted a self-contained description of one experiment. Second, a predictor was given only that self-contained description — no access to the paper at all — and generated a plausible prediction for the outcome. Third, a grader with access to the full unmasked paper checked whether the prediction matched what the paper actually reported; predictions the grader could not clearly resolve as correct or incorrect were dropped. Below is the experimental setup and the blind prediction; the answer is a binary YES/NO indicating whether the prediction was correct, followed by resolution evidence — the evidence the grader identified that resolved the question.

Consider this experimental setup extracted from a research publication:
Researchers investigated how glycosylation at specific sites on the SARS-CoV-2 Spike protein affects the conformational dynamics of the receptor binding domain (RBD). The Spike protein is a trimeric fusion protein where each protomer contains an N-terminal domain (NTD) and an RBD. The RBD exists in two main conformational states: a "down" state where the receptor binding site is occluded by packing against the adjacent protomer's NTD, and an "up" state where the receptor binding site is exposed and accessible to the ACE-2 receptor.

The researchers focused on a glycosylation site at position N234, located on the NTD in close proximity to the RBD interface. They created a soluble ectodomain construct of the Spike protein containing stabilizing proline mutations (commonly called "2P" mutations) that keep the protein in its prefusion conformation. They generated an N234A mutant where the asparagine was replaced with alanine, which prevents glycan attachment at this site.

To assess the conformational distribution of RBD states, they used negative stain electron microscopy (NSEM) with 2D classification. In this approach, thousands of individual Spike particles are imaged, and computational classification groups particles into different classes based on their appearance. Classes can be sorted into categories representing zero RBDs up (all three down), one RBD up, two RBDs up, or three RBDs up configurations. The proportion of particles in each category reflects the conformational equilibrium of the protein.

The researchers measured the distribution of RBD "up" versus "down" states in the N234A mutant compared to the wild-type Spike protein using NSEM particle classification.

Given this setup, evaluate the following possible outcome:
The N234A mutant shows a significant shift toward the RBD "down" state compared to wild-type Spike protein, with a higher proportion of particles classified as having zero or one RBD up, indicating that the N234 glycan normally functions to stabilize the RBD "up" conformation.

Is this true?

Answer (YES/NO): YES